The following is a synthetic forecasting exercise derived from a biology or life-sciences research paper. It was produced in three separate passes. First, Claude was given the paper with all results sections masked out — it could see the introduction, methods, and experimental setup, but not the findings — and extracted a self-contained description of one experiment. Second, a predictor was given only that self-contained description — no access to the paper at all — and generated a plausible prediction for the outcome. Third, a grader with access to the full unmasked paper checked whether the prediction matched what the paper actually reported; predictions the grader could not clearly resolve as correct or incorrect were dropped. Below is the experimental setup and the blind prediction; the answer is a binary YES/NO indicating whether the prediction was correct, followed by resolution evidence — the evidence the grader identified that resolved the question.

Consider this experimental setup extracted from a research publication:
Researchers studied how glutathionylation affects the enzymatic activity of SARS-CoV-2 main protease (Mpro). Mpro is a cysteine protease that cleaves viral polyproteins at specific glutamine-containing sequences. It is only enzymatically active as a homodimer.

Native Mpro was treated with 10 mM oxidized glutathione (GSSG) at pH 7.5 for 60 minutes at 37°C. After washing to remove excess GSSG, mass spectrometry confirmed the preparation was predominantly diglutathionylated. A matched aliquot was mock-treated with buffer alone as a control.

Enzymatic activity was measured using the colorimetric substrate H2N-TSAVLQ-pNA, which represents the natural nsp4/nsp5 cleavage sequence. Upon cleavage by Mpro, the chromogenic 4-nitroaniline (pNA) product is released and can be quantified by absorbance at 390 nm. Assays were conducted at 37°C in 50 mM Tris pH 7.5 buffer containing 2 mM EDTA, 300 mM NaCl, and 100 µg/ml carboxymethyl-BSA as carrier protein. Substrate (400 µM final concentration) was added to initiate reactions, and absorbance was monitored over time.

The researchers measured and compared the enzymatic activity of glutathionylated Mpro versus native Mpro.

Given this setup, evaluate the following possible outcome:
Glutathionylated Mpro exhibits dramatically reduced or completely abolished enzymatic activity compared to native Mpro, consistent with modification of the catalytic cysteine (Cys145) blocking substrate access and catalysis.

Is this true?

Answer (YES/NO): NO